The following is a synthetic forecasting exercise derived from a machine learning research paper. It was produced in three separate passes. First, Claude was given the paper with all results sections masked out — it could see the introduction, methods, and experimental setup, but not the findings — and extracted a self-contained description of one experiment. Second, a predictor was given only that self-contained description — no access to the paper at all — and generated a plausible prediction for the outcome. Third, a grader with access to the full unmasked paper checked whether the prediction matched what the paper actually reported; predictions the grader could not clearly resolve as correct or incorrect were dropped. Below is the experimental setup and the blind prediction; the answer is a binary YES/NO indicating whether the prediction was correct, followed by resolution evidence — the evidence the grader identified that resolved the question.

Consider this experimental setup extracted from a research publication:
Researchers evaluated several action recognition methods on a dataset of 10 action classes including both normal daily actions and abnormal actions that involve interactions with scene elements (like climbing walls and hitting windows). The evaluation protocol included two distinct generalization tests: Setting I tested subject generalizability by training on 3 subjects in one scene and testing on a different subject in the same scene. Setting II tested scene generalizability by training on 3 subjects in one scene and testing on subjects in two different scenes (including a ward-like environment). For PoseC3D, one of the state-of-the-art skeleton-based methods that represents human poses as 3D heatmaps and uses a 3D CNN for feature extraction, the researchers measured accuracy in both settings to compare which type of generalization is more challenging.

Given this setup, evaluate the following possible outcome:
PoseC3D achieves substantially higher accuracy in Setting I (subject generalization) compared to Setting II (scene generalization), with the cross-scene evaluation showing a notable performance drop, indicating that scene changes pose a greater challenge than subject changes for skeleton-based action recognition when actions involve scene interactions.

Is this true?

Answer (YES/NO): YES